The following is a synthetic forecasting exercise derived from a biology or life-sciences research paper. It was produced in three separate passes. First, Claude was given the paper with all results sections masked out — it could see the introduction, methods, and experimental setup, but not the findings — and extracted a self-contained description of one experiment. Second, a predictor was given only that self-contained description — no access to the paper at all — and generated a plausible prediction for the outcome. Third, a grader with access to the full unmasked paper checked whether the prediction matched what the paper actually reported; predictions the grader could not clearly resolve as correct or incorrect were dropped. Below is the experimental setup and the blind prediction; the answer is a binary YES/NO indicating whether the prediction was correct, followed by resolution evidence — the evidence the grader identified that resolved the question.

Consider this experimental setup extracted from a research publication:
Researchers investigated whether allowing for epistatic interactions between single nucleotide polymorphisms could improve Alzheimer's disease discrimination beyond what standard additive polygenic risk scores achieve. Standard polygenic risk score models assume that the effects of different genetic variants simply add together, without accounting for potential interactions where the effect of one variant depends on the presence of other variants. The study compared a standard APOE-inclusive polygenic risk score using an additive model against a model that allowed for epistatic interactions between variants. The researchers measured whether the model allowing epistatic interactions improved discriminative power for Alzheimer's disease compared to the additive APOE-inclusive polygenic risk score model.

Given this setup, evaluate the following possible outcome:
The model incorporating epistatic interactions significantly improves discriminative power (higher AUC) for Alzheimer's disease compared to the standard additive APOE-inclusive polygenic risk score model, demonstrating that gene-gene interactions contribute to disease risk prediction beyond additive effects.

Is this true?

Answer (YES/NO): YES